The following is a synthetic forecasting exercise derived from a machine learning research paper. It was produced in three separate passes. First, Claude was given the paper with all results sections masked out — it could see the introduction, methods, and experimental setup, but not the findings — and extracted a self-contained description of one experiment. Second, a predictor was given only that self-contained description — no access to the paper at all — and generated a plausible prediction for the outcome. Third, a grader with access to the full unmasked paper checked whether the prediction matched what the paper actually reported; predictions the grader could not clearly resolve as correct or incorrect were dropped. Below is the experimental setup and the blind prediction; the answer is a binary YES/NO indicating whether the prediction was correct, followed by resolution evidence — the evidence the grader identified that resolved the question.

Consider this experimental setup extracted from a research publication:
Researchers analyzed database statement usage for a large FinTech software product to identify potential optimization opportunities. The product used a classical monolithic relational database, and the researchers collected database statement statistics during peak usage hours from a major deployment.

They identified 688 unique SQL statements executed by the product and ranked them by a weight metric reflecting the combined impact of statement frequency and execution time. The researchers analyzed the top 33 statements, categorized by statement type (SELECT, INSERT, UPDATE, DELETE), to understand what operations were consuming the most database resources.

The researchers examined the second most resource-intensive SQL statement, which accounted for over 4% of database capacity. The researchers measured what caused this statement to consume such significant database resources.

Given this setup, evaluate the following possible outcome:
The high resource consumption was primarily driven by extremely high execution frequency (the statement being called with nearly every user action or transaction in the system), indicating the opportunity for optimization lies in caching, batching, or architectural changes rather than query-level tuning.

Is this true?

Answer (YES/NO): NO